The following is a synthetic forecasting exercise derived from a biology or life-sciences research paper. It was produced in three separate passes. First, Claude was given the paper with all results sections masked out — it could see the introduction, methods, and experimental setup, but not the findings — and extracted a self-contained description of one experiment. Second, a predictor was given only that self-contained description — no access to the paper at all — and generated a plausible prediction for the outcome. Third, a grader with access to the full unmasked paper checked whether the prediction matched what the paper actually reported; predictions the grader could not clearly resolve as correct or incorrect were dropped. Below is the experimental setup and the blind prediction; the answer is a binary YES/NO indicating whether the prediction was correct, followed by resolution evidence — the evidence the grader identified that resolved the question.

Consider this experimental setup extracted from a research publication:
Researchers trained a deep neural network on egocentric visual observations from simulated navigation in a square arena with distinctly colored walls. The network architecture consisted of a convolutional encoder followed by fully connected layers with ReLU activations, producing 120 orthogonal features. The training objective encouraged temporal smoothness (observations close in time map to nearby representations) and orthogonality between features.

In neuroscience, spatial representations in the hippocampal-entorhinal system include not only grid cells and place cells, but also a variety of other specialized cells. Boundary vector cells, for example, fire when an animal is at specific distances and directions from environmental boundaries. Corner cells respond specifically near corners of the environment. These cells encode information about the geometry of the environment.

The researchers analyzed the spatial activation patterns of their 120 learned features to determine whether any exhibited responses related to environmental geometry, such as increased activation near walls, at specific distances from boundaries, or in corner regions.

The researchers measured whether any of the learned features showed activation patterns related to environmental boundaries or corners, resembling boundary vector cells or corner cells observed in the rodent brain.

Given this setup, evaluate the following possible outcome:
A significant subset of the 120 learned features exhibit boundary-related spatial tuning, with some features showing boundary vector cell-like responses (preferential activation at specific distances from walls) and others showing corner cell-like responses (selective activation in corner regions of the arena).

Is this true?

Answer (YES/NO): YES